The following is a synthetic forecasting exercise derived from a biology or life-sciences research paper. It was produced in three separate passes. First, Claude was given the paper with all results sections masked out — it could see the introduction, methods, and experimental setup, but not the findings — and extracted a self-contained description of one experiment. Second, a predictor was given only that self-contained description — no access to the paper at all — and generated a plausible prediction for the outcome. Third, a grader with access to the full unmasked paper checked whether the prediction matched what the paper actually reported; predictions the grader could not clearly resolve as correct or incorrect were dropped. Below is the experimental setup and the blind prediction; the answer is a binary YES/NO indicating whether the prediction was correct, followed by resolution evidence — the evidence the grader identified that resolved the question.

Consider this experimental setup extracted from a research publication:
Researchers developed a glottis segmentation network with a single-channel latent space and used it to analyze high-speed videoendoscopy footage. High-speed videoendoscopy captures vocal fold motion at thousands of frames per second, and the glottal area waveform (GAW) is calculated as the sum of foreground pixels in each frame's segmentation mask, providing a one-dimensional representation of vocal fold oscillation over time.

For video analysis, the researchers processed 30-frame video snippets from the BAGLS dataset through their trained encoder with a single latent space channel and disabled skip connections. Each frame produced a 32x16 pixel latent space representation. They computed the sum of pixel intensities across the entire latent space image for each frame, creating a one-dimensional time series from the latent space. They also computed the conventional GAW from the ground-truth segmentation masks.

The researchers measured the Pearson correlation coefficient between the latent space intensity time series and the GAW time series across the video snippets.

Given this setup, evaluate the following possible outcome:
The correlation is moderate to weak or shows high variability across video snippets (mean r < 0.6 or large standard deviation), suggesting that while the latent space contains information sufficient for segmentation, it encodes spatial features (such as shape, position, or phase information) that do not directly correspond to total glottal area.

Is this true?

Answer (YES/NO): YES